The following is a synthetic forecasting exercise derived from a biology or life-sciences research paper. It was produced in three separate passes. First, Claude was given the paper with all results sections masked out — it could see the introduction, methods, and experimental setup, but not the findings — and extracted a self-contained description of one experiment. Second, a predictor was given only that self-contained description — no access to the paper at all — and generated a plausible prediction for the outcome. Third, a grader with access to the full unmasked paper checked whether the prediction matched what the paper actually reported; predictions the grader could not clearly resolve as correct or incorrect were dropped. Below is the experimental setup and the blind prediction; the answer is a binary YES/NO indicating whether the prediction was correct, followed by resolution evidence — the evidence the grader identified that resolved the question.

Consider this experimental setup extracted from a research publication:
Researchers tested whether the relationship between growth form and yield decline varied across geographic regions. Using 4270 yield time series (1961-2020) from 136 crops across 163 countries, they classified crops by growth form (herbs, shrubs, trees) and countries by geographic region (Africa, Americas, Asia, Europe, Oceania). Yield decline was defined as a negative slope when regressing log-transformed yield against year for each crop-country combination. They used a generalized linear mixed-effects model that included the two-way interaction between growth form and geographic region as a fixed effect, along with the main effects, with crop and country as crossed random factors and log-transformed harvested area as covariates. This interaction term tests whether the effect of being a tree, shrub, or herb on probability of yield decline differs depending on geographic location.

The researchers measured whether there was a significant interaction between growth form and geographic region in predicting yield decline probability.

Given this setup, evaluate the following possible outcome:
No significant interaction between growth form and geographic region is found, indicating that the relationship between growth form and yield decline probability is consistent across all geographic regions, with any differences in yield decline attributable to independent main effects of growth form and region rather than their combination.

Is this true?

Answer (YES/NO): NO